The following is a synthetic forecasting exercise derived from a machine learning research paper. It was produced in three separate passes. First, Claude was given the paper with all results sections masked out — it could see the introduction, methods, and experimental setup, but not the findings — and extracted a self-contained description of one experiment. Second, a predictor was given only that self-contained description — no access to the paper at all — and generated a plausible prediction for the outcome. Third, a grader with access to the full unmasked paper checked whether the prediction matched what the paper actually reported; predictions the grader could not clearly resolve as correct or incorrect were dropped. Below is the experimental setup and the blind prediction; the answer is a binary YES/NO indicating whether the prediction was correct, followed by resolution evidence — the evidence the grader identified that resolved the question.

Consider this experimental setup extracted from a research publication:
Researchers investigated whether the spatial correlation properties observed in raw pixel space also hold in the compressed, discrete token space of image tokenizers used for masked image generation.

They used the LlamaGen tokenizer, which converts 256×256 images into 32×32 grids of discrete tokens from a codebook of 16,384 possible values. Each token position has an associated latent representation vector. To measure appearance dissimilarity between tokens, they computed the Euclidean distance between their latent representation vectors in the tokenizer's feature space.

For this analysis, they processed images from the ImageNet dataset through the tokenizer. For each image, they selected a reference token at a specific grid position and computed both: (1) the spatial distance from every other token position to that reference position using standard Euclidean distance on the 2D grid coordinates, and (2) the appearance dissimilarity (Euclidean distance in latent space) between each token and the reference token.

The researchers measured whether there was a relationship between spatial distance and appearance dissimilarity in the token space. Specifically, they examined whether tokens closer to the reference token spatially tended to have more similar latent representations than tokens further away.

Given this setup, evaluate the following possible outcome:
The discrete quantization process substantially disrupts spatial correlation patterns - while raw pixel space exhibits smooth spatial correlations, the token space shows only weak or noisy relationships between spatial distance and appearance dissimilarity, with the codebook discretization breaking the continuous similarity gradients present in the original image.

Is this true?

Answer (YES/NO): NO